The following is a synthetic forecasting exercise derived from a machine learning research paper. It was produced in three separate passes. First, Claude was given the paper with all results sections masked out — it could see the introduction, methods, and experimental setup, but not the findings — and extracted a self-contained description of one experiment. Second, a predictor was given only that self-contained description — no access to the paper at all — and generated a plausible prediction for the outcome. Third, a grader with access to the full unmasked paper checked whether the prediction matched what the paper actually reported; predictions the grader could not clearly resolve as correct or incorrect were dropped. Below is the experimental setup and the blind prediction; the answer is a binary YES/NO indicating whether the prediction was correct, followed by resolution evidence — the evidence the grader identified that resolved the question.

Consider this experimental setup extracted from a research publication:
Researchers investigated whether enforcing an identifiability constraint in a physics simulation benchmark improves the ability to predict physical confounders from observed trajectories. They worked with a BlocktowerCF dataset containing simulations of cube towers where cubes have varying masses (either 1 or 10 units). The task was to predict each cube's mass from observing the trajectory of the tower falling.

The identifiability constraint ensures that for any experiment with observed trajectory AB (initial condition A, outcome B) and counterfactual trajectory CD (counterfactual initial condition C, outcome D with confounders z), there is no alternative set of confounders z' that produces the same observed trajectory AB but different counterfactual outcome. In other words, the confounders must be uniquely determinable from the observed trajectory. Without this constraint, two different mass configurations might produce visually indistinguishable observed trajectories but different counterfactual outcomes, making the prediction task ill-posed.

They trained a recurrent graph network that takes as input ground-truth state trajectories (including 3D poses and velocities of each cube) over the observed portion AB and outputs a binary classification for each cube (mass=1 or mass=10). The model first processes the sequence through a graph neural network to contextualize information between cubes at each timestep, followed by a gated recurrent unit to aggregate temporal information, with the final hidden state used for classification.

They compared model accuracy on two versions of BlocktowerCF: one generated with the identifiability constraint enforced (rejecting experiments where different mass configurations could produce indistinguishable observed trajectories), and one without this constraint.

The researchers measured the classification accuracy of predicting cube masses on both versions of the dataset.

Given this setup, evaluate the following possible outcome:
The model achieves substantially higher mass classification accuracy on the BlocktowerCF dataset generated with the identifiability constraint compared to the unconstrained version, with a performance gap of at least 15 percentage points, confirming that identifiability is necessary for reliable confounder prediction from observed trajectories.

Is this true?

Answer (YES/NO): YES